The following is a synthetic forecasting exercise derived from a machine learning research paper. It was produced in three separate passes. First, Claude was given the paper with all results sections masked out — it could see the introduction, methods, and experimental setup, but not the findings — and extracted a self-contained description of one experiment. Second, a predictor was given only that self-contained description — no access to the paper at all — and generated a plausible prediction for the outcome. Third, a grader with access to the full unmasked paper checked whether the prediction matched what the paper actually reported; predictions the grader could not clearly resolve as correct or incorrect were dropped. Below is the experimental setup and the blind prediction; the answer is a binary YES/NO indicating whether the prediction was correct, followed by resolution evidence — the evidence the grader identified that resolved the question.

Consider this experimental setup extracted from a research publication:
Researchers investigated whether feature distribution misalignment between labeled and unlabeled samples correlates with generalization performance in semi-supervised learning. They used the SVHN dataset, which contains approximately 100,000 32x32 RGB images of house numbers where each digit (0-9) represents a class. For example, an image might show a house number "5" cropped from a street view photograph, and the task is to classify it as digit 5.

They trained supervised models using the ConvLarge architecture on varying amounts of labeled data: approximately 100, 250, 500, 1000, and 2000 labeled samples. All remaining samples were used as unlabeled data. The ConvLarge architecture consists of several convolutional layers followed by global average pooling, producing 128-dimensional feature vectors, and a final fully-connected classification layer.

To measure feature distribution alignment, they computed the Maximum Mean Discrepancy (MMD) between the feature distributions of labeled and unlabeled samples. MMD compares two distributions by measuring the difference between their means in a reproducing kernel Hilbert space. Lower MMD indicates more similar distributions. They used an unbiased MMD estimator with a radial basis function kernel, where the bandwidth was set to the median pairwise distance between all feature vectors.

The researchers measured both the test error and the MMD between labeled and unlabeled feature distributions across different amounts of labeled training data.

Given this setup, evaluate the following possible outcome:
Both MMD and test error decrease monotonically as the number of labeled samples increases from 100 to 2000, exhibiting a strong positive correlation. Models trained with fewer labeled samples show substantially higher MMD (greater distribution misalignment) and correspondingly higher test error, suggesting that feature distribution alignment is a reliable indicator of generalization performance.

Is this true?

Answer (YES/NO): YES